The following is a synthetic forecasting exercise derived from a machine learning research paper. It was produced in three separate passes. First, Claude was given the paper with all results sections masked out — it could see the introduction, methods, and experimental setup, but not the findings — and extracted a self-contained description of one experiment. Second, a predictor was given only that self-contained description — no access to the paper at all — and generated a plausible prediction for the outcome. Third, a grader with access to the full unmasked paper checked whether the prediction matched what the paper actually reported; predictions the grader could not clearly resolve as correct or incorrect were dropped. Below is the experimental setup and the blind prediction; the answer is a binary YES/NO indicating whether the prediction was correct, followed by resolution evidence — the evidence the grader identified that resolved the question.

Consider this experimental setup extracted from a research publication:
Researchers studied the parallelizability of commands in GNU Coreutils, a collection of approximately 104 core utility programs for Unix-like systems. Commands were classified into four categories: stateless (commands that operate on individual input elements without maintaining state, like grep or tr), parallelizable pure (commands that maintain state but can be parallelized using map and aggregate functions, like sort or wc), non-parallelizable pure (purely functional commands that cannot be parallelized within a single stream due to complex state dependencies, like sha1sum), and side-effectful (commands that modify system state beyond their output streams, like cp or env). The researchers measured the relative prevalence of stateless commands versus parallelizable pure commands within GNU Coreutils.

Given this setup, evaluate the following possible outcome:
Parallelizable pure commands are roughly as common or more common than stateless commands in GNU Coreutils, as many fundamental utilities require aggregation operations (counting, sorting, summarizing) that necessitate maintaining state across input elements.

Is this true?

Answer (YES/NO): YES